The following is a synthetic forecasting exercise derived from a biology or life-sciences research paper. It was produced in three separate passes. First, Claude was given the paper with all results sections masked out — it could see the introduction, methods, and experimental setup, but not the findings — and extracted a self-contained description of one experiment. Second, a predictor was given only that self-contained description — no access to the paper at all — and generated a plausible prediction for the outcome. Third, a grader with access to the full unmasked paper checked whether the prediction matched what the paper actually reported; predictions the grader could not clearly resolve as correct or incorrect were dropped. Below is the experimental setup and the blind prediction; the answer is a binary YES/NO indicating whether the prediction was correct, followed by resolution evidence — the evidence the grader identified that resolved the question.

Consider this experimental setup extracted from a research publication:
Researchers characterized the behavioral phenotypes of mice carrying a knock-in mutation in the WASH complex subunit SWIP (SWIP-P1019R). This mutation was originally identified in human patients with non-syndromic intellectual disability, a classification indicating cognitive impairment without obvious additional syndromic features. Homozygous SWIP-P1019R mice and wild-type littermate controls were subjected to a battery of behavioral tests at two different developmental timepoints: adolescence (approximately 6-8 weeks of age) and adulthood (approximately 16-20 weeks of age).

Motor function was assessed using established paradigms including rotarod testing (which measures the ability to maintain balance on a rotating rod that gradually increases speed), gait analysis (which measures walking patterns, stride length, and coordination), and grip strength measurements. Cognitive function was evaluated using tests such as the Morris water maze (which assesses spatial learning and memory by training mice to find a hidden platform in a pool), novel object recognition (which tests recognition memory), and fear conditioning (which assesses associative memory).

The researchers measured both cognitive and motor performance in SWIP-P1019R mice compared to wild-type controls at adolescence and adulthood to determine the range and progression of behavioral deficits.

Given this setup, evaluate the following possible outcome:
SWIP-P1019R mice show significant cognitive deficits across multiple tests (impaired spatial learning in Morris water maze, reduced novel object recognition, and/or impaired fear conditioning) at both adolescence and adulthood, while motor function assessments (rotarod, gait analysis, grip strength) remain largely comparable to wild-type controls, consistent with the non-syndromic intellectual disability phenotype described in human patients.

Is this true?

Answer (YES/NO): NO